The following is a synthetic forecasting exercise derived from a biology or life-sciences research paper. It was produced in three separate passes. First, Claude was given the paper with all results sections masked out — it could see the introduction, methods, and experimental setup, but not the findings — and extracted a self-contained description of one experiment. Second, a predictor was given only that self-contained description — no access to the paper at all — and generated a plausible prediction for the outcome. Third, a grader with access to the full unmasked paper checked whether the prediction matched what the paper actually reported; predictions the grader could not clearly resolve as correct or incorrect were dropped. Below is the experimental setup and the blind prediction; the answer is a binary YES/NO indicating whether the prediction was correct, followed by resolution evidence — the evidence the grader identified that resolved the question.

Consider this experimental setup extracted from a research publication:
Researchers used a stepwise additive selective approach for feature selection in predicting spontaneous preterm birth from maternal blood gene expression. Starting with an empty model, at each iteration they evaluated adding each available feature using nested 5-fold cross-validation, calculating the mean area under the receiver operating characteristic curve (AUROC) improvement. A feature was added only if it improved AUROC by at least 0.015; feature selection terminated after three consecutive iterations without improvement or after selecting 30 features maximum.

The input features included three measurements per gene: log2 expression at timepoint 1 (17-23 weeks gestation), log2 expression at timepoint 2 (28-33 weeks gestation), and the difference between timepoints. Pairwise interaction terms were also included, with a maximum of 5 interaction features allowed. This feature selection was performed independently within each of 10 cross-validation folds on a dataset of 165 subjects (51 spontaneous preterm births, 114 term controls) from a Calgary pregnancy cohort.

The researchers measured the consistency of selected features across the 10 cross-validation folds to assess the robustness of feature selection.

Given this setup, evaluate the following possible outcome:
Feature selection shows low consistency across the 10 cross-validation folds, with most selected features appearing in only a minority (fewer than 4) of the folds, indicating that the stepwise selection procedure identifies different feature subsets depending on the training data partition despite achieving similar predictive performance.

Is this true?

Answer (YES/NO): YES